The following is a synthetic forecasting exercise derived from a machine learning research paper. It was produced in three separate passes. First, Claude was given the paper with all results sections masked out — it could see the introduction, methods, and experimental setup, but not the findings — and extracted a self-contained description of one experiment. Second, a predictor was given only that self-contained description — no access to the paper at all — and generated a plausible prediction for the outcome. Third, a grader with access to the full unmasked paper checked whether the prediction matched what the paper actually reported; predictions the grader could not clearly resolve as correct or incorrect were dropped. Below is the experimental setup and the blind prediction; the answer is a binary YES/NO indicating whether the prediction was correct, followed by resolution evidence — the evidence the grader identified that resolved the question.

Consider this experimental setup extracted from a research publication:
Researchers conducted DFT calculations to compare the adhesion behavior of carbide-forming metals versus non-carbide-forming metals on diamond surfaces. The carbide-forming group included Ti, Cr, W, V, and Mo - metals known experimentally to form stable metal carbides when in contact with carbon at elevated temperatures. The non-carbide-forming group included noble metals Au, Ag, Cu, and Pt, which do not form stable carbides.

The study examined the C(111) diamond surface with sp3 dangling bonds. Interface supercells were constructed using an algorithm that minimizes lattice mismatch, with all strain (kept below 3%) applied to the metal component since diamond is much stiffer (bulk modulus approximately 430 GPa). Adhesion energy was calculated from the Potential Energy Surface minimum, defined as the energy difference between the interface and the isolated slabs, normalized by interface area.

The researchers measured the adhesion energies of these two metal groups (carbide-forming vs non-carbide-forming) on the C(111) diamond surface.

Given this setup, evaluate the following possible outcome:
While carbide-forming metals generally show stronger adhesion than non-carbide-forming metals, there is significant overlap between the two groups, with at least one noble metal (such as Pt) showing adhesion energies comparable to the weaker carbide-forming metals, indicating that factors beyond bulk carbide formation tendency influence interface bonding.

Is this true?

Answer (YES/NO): NO